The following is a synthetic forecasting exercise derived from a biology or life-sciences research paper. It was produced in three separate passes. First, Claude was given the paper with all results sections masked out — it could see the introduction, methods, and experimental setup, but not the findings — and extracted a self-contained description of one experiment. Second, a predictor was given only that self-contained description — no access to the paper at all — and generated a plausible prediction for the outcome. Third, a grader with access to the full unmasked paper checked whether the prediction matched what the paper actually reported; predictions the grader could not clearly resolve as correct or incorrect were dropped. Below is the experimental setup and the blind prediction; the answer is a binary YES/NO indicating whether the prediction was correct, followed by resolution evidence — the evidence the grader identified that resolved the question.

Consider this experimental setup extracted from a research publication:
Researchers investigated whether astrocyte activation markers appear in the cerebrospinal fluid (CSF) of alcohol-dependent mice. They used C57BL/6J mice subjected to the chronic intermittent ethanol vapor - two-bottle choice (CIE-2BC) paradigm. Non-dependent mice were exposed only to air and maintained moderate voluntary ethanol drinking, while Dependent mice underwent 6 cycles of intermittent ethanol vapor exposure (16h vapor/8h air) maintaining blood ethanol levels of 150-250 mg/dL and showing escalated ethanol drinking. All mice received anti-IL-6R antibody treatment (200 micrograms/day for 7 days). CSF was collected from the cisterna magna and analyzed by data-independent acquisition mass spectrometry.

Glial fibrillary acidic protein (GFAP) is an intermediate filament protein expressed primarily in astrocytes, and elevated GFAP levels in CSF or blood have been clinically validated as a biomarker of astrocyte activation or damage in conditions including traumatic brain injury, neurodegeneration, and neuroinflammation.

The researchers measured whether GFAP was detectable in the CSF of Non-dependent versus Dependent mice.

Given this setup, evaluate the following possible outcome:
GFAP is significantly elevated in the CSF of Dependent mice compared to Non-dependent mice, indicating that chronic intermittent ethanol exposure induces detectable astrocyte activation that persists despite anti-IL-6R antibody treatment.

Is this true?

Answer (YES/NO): YES